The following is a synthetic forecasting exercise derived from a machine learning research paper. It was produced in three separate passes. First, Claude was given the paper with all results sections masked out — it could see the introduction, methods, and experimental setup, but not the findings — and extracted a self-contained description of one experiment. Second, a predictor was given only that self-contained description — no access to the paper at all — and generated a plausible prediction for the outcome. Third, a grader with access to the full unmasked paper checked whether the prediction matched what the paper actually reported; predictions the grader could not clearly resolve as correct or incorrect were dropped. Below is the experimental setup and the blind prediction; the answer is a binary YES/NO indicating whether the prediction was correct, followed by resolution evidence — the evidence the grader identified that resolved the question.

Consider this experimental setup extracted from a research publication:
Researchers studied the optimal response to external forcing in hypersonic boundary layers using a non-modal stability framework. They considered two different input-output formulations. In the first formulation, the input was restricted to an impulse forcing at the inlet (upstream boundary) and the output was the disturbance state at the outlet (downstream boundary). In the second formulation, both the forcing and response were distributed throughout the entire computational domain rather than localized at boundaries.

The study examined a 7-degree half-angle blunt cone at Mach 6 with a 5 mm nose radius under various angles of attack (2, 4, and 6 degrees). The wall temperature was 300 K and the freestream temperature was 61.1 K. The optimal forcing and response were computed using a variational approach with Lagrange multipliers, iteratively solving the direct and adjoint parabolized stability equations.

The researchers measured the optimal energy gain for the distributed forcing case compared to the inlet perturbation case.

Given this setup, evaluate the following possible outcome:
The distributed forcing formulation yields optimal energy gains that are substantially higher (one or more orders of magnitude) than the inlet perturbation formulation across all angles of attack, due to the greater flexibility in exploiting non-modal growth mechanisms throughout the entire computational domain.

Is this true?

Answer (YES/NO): NO